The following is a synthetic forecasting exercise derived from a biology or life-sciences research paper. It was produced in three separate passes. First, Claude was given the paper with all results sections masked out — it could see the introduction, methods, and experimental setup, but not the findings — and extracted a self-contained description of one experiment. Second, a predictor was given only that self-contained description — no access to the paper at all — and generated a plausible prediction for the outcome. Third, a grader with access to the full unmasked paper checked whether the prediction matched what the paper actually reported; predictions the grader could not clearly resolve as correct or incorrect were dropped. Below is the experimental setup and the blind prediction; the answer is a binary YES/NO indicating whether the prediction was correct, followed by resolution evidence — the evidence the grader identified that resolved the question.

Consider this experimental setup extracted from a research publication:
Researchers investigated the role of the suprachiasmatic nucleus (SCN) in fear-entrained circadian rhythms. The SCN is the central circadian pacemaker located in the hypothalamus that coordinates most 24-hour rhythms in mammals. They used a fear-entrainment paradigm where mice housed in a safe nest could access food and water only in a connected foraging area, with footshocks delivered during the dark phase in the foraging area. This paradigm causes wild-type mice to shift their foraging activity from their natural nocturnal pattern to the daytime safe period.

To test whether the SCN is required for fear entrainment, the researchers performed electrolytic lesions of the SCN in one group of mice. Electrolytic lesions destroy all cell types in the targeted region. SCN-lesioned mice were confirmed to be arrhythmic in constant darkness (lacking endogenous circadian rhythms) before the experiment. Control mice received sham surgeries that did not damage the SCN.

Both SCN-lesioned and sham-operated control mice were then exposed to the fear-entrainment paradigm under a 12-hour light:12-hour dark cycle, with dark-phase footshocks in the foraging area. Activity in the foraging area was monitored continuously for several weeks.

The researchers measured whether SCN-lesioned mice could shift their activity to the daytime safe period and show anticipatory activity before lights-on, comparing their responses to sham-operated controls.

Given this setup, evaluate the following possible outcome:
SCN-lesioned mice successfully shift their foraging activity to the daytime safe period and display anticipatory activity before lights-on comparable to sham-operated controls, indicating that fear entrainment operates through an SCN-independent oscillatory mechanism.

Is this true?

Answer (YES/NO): NO